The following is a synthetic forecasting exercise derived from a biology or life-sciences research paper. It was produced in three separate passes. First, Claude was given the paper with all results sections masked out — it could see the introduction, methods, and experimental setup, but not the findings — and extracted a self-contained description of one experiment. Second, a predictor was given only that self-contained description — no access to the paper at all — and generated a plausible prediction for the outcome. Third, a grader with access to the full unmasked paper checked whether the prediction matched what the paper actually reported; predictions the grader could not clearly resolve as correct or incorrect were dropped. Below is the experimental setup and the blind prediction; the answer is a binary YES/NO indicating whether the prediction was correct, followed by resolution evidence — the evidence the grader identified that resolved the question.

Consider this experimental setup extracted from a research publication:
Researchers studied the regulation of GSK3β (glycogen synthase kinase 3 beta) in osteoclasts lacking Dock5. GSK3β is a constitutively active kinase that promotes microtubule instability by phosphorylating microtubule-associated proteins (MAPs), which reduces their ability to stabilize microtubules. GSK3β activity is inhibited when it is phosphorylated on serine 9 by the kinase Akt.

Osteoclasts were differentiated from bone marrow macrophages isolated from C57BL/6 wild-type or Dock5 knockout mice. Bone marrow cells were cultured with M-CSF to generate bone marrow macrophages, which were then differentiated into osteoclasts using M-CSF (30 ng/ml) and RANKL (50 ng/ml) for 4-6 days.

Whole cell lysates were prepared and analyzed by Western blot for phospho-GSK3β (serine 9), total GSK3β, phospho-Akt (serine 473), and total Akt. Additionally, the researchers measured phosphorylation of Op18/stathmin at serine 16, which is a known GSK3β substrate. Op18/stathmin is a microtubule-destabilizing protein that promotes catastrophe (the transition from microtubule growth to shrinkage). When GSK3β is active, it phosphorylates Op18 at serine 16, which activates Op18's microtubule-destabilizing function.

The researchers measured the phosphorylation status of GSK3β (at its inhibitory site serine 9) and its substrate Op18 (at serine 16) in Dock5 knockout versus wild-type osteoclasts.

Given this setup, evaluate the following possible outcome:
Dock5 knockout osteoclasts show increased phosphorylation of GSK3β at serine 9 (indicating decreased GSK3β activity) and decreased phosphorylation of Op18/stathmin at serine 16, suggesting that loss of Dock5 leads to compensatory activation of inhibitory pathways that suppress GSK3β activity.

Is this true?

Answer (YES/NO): NO